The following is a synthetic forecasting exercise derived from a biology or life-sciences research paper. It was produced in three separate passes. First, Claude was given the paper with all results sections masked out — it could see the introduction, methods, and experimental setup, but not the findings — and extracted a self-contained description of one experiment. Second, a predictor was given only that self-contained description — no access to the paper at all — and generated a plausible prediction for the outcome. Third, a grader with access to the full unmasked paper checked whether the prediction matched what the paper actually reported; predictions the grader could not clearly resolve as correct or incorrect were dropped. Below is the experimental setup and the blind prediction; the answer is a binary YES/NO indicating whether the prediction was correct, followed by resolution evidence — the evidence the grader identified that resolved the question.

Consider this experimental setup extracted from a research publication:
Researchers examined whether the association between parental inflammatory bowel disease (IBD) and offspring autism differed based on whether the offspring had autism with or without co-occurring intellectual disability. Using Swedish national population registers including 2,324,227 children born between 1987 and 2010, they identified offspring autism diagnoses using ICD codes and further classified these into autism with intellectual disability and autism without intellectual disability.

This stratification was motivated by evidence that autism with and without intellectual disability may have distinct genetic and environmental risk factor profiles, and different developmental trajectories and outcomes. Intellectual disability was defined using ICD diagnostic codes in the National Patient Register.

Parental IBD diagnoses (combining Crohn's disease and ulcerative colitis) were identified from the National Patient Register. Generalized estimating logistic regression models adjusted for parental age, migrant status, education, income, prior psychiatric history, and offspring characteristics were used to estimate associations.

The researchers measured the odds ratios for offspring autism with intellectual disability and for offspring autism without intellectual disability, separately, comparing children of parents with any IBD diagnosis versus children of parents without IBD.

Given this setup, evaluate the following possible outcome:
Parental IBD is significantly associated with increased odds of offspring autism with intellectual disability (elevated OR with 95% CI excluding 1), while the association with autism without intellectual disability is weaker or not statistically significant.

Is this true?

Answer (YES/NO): NO